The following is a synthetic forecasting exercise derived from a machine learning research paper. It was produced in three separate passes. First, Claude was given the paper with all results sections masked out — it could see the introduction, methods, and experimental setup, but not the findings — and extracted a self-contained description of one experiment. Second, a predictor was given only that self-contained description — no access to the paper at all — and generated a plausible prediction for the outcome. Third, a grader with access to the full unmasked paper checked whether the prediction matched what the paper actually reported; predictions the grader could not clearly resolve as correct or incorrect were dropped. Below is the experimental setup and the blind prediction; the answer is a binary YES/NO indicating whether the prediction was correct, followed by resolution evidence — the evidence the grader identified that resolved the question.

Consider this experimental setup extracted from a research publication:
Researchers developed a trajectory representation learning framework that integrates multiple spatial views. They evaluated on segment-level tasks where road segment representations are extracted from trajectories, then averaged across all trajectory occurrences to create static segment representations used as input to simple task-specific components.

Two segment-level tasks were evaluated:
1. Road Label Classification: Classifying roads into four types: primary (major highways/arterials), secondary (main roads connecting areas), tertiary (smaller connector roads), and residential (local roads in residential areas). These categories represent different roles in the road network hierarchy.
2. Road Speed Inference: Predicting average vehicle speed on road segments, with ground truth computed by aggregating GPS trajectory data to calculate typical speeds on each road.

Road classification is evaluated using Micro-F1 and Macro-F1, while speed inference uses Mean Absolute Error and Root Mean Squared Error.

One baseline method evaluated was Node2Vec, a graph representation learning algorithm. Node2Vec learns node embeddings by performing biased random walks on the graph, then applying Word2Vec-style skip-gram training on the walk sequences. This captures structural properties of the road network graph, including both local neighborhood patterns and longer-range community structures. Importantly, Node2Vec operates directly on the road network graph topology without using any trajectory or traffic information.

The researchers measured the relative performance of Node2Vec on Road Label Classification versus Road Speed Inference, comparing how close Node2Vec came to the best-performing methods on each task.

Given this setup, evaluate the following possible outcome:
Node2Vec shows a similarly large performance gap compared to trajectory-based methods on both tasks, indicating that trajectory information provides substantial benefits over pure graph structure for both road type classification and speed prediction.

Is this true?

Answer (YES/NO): NO